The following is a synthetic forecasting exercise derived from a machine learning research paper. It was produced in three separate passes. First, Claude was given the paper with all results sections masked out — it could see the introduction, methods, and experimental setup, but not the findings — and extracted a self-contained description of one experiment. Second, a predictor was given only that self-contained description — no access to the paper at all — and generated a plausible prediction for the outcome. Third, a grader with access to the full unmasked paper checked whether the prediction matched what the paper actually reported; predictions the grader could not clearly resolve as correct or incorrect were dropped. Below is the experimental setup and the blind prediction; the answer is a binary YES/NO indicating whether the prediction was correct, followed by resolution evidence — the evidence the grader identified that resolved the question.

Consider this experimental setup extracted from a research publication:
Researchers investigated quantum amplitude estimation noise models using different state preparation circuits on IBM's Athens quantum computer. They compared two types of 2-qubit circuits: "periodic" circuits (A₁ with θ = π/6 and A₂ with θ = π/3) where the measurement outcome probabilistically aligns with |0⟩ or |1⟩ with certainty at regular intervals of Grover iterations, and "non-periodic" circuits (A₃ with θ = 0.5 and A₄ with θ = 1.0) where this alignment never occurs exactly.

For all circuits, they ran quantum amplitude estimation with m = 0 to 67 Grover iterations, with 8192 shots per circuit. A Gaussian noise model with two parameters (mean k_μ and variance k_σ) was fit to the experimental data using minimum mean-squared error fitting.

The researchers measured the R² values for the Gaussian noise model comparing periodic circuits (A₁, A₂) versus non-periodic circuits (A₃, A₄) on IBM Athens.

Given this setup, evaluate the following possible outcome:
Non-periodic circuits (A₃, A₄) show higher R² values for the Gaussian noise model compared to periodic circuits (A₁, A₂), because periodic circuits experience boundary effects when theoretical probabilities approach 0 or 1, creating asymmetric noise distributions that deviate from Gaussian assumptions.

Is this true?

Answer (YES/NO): YES